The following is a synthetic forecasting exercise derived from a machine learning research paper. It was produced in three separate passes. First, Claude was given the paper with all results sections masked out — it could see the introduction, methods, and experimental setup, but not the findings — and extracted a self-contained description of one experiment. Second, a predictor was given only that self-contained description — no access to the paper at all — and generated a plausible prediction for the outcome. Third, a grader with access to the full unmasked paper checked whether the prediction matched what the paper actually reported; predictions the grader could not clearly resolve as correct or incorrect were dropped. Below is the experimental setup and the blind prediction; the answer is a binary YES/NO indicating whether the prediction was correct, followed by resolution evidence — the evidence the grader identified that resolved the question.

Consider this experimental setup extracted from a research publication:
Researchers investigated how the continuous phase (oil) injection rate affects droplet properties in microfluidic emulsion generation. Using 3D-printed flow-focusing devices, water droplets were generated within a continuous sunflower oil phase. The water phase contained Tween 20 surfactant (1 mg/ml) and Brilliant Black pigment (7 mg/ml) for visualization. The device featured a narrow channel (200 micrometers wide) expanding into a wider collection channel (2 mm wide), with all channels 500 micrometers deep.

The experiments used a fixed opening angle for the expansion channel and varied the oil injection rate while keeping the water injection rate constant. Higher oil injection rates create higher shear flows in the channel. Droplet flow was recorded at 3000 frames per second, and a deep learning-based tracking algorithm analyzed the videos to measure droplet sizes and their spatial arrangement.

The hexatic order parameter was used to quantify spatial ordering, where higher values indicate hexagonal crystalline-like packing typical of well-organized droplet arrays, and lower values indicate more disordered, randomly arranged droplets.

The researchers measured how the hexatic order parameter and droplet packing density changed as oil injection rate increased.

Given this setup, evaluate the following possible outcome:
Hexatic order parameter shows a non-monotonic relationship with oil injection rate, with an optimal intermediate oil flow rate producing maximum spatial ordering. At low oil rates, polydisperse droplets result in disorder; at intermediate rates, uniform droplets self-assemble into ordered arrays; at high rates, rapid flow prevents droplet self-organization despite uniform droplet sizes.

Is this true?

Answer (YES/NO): NO